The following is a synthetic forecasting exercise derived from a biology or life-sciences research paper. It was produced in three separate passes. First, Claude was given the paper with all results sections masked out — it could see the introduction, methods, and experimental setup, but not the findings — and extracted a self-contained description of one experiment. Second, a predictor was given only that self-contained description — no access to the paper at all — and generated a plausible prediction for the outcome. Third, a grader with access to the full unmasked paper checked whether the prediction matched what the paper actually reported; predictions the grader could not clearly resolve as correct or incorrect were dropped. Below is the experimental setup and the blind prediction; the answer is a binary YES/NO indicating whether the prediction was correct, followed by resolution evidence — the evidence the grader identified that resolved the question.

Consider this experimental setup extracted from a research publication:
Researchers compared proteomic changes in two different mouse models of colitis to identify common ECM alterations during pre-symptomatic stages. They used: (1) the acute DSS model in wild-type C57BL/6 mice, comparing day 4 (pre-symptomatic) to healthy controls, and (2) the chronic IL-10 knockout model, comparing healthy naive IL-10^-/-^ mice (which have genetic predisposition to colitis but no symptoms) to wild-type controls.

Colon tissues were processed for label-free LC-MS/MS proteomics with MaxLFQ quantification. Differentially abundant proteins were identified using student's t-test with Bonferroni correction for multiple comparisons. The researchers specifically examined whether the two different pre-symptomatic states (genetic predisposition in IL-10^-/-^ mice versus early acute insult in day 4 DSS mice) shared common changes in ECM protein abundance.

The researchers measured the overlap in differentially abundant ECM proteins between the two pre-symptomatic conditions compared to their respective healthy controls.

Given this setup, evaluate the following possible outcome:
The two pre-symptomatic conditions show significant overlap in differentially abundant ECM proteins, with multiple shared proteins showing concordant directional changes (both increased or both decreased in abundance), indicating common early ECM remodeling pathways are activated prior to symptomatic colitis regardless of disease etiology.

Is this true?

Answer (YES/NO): YES